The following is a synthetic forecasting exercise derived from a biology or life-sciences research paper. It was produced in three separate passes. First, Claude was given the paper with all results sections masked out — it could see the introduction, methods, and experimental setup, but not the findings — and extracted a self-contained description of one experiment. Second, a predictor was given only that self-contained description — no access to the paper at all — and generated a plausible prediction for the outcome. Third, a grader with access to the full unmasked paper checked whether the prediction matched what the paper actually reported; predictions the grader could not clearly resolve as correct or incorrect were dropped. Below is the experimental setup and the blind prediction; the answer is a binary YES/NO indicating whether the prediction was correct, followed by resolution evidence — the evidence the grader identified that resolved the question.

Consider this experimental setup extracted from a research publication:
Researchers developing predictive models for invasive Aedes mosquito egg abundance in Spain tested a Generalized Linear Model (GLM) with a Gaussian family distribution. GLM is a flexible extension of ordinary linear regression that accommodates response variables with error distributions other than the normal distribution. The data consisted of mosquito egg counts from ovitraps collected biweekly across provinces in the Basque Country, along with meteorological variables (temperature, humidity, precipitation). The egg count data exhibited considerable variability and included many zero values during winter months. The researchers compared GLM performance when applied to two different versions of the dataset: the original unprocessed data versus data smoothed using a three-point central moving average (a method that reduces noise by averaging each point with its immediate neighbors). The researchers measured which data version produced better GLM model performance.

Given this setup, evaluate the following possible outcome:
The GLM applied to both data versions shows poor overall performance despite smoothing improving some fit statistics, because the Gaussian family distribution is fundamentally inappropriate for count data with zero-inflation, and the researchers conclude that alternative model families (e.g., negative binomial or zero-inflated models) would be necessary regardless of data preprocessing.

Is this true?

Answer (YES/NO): NO